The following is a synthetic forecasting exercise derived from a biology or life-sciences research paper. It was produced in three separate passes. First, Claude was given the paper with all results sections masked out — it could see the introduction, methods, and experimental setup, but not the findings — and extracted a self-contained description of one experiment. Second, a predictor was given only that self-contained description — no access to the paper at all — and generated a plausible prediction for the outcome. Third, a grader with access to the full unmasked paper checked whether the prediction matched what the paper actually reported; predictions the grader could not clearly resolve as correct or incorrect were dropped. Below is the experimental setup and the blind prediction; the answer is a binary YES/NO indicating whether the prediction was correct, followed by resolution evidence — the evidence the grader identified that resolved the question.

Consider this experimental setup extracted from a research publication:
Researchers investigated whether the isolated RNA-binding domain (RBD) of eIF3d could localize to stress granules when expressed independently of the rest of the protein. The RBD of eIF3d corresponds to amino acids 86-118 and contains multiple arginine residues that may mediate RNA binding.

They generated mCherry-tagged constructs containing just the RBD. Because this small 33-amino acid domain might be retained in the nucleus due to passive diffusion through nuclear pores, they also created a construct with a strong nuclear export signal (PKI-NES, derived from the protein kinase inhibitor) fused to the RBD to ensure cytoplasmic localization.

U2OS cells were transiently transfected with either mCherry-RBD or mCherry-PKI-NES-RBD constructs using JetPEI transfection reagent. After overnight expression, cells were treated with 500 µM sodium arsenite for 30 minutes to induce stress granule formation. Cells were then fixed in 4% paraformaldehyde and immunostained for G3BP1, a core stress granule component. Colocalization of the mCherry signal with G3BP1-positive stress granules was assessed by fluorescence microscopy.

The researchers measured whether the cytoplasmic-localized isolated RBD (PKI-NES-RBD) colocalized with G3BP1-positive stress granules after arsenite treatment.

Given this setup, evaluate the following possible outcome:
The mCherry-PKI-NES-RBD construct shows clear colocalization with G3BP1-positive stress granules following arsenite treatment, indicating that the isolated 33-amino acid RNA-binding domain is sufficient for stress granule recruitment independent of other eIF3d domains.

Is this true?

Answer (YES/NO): YES